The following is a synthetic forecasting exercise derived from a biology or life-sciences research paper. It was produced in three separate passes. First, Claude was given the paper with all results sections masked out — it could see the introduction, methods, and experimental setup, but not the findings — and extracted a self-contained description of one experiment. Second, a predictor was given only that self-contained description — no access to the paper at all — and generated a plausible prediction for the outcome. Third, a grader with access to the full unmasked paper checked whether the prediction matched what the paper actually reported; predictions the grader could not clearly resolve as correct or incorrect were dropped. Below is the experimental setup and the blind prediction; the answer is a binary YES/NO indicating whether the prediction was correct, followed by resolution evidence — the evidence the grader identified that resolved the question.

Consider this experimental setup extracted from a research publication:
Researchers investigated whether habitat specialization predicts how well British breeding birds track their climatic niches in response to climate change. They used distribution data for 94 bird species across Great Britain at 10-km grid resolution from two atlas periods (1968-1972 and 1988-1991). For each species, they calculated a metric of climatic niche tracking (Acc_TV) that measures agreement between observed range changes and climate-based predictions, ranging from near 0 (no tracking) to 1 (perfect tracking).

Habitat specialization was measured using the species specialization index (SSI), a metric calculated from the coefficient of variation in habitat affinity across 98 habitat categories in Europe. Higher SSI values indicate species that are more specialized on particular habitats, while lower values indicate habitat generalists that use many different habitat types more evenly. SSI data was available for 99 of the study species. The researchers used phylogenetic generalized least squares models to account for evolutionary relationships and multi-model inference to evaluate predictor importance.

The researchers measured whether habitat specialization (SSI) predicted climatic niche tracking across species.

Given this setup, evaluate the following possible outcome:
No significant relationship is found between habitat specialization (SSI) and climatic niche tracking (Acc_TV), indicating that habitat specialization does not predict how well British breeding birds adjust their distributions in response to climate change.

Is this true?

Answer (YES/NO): YES